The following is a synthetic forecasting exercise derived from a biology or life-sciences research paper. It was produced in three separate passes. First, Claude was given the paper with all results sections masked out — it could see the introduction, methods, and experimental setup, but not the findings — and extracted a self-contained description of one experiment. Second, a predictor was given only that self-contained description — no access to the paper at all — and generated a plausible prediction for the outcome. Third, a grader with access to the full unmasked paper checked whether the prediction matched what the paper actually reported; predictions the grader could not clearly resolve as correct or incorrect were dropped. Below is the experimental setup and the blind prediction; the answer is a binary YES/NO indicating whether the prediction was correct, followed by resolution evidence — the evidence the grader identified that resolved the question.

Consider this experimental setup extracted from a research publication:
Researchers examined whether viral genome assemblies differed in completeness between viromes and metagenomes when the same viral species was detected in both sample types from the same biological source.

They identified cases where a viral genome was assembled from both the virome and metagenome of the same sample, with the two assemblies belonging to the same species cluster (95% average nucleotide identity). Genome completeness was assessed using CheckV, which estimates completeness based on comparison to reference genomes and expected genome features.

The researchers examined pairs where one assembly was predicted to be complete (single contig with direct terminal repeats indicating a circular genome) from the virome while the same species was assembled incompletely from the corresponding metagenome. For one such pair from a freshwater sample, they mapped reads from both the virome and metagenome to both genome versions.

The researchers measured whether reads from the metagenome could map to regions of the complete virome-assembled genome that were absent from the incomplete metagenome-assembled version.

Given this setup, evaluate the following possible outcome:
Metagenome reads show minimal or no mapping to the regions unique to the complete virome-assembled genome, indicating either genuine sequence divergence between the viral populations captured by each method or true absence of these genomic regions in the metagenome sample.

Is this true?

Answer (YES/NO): NO